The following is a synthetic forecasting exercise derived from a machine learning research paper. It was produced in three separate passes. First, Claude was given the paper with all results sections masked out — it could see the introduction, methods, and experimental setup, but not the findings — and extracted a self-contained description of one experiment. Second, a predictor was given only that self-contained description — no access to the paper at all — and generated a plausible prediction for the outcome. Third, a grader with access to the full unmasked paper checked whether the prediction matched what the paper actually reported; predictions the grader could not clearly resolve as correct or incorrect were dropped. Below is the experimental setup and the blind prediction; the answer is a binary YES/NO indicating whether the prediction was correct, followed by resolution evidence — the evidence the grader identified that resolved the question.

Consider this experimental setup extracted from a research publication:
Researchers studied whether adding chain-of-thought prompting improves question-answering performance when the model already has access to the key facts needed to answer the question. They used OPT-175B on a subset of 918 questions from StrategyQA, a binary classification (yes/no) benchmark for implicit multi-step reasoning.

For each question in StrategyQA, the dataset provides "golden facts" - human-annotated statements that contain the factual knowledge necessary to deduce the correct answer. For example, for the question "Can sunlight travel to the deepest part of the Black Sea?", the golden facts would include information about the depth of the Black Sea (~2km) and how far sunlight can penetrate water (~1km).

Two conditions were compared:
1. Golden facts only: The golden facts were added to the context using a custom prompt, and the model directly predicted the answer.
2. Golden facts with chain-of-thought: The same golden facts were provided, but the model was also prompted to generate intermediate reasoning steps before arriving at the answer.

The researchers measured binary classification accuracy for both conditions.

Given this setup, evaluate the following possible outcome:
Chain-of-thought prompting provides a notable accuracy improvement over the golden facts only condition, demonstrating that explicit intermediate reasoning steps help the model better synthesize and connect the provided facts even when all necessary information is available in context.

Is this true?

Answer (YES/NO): NO